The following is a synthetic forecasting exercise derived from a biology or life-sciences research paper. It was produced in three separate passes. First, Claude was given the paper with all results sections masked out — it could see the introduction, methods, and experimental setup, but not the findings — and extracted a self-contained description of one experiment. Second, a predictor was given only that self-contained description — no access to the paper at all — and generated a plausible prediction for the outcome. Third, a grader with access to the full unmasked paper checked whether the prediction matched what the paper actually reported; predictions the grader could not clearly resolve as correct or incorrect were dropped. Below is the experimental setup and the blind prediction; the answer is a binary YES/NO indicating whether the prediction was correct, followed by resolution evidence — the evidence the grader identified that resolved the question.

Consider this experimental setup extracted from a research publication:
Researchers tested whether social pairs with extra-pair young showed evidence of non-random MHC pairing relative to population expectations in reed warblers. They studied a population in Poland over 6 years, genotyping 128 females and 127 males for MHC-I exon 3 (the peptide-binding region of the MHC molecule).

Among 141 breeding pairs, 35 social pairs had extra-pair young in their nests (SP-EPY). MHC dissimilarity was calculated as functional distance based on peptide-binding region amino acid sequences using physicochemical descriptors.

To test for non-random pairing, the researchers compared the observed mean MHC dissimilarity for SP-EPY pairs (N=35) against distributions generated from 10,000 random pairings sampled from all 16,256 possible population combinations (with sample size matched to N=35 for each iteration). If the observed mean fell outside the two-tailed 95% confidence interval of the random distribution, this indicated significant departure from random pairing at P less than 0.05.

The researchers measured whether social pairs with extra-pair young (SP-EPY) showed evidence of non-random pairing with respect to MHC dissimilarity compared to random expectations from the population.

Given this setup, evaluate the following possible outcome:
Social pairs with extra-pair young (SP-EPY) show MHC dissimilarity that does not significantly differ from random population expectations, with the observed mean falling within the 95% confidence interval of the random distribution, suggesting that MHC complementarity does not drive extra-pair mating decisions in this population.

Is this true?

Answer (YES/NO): NO